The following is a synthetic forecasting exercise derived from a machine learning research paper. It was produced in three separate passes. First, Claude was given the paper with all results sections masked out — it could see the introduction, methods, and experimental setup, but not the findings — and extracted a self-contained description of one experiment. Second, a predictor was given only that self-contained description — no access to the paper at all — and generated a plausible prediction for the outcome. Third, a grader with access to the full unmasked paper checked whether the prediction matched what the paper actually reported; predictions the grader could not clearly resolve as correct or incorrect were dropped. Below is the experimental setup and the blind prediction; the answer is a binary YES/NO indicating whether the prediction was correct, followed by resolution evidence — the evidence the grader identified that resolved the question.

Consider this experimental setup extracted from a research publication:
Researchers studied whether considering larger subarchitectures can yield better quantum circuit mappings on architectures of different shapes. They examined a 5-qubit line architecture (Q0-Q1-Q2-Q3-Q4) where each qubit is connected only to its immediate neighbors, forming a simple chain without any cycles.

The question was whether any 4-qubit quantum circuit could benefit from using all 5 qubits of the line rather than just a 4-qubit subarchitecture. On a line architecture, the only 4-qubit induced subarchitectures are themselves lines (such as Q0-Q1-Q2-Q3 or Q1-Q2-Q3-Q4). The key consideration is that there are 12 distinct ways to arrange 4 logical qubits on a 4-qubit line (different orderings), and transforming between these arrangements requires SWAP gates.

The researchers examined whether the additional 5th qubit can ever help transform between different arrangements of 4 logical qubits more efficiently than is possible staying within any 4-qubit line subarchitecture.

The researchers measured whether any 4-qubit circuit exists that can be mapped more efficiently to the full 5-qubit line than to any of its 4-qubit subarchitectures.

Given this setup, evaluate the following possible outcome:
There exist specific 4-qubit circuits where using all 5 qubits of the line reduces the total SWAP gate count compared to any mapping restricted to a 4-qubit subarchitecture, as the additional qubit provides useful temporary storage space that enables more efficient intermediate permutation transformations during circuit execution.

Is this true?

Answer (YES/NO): NO